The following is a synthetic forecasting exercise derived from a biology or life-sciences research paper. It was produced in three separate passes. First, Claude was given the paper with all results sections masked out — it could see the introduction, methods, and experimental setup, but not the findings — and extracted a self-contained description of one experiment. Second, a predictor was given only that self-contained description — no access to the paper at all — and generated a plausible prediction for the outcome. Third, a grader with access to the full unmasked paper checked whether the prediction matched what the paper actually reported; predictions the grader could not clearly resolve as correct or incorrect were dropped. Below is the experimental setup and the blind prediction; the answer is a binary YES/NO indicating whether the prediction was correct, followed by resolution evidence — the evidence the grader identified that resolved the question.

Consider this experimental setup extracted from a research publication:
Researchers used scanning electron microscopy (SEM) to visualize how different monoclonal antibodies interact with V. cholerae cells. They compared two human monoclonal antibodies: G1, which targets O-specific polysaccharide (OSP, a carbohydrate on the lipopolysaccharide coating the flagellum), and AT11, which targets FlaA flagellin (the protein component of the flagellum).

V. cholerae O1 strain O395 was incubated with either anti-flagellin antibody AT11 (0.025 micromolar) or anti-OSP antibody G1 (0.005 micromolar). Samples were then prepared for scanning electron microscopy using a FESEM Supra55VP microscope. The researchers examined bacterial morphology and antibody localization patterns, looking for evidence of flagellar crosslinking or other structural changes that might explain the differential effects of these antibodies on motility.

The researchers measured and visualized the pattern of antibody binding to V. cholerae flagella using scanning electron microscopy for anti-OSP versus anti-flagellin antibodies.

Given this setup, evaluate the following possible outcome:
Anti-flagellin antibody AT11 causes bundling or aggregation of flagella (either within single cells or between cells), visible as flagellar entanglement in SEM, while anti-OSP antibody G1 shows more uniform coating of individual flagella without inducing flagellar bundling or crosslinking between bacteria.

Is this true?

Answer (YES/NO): NO